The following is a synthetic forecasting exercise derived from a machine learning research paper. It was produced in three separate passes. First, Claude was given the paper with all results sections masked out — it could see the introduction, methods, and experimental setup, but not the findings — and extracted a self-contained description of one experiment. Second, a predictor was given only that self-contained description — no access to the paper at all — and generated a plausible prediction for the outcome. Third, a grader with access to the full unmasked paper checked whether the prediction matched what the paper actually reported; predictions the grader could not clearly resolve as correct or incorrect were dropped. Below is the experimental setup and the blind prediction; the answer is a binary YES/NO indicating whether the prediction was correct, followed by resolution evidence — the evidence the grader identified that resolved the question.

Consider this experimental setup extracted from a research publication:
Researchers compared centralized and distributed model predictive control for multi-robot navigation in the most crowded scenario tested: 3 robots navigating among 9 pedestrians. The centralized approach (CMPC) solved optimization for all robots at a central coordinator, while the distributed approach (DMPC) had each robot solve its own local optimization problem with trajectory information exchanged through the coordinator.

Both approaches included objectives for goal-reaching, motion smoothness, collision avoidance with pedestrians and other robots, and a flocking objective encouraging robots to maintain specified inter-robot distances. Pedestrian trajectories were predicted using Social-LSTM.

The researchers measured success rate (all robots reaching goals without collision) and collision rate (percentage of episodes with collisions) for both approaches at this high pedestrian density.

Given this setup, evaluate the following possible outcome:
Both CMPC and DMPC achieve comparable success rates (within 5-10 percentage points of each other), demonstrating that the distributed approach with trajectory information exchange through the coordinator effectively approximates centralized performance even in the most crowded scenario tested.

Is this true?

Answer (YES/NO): YES